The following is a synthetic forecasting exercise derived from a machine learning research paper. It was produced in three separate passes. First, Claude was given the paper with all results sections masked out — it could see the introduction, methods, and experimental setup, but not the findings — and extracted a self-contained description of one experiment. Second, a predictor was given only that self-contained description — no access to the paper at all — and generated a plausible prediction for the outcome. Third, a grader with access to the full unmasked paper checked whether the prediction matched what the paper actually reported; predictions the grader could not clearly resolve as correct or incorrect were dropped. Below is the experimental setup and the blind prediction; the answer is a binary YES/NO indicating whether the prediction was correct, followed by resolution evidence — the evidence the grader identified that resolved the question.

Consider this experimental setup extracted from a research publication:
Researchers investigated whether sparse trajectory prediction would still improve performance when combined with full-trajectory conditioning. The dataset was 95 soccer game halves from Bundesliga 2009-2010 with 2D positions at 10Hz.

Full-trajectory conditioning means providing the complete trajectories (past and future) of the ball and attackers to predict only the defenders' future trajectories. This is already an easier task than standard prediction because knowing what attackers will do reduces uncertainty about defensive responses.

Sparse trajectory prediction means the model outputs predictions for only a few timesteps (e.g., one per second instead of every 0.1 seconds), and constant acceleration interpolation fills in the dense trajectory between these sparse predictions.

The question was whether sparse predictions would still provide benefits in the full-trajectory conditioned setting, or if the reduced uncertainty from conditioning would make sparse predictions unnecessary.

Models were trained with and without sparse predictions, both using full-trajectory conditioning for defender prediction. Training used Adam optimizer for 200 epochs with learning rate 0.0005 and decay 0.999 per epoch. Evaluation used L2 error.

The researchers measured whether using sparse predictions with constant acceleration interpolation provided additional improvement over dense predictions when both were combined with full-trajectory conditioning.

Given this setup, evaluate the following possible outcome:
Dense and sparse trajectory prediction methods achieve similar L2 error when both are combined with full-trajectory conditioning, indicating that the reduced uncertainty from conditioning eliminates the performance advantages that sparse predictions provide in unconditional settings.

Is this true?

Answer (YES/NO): NO